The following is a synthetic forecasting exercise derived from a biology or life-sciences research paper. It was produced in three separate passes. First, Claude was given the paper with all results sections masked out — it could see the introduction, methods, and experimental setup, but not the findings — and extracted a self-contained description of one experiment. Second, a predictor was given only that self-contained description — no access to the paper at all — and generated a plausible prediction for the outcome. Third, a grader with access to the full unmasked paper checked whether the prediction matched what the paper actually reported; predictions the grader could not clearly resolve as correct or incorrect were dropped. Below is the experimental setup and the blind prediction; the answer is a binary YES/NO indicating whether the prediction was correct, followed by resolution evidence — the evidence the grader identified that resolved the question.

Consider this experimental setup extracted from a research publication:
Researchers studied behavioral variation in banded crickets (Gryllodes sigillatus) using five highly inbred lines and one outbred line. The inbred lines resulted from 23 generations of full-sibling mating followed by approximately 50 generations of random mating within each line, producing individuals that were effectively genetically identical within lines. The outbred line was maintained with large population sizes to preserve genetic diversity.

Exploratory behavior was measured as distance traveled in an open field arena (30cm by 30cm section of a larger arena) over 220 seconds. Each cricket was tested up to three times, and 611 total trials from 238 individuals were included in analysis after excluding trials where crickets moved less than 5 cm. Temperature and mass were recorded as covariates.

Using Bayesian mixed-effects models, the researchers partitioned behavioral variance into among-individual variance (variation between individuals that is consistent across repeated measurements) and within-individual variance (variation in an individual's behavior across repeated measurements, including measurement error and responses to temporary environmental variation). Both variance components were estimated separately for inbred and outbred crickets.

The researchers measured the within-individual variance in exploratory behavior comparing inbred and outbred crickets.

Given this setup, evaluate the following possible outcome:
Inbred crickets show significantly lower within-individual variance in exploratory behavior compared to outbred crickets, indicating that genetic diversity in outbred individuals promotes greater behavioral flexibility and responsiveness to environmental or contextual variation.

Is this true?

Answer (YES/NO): NO